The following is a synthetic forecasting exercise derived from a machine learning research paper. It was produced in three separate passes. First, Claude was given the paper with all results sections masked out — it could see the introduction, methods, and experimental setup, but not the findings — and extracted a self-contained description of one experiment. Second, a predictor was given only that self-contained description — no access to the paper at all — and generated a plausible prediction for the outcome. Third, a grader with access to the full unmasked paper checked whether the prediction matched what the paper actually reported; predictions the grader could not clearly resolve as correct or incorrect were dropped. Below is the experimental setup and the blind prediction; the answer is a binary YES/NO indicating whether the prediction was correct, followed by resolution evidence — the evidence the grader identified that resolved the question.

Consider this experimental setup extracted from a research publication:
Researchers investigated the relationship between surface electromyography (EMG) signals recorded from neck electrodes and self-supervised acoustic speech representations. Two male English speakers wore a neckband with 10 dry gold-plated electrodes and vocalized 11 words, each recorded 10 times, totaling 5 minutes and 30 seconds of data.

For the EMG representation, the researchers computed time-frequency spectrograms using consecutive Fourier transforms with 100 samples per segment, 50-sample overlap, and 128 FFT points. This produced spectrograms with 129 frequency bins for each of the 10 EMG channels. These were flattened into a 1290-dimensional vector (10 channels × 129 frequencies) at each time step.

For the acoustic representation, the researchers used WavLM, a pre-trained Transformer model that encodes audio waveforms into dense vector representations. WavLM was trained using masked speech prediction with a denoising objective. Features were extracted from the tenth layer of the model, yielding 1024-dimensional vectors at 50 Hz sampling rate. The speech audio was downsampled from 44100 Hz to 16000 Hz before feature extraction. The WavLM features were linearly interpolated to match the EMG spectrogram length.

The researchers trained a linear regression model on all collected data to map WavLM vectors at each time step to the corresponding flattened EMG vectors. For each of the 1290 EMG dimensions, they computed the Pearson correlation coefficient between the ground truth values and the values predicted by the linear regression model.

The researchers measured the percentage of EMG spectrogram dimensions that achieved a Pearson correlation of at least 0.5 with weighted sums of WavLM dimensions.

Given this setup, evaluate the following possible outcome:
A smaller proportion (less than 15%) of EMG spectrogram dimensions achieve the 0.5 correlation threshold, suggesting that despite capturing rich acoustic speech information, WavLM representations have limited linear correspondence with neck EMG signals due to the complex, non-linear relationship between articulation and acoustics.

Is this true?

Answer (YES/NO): NO